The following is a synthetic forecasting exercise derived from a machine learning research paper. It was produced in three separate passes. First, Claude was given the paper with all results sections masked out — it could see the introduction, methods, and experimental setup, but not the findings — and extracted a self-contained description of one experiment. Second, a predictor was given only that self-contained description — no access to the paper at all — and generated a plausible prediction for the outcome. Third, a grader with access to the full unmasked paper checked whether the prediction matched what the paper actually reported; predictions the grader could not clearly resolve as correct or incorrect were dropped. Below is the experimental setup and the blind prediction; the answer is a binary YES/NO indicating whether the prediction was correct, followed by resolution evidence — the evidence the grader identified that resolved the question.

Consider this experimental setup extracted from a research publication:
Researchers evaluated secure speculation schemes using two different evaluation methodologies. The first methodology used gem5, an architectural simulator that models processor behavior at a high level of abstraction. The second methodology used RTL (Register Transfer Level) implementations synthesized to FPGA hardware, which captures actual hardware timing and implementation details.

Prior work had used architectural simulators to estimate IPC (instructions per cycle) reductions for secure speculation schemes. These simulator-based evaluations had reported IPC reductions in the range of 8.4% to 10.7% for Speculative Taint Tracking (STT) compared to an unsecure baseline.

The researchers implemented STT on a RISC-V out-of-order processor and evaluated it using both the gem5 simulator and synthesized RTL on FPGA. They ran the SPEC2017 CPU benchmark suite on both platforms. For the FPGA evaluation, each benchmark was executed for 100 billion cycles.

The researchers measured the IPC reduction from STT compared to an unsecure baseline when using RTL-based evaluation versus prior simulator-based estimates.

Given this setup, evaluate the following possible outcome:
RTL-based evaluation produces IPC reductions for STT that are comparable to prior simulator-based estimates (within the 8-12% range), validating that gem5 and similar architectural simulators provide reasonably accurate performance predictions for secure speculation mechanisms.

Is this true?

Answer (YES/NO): NO